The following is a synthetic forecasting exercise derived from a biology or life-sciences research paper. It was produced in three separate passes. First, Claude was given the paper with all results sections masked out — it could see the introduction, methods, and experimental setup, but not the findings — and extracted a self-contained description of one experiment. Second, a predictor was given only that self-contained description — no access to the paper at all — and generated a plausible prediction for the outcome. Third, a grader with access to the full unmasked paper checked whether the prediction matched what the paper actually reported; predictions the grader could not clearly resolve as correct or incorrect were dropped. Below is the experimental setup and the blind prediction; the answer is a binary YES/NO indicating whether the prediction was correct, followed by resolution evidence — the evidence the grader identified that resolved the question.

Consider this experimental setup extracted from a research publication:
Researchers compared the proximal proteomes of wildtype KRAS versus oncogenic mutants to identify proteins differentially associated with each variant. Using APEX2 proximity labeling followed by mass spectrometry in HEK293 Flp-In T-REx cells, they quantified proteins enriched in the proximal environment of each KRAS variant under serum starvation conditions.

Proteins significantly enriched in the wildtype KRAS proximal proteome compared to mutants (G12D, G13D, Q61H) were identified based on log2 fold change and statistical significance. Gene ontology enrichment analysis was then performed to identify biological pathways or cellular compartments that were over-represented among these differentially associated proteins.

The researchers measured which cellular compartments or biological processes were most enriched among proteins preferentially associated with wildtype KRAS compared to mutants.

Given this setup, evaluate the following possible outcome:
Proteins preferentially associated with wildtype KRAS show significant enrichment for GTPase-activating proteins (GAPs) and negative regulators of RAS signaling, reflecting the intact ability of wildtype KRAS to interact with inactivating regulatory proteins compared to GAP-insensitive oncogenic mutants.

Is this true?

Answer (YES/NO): NO